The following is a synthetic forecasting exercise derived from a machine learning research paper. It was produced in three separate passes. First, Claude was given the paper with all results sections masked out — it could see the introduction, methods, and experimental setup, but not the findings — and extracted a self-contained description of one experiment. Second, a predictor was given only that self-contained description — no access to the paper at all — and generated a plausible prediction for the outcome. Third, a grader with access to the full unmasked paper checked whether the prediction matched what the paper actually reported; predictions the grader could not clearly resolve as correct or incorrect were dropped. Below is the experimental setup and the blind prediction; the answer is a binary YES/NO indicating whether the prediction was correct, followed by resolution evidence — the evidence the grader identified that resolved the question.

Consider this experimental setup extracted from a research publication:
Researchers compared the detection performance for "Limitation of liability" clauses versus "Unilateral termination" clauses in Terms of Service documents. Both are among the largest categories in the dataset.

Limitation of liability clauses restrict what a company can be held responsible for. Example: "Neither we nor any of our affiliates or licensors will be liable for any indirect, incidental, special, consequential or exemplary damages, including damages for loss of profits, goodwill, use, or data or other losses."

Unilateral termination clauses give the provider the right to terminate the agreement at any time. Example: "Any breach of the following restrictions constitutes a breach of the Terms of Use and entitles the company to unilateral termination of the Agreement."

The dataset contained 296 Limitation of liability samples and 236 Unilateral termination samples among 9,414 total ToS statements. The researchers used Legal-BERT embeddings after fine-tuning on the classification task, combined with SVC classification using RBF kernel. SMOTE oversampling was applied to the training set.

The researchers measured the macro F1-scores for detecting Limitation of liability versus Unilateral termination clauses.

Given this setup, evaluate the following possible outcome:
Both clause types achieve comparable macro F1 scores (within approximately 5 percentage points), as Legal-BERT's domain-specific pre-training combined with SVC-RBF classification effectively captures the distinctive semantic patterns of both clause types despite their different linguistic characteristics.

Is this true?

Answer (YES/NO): YES